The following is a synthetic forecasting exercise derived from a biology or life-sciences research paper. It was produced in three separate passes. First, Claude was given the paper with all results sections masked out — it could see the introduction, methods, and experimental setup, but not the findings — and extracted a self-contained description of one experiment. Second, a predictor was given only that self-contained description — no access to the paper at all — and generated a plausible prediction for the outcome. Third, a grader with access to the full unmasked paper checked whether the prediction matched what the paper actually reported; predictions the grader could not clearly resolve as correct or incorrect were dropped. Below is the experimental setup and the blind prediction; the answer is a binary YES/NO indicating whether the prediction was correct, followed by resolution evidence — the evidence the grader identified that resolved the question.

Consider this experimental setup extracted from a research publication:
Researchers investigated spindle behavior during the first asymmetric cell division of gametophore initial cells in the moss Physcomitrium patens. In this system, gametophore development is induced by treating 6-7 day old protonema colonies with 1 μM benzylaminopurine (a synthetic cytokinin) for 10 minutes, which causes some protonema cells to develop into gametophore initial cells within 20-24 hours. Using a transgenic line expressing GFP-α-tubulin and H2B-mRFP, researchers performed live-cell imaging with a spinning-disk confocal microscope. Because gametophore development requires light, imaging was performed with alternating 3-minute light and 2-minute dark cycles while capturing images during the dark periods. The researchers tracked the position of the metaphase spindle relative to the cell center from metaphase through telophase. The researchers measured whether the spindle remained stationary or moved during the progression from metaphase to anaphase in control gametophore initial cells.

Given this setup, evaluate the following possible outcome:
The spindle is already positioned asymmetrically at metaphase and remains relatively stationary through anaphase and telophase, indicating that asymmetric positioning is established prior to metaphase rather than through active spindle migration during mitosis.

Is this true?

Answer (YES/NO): YES